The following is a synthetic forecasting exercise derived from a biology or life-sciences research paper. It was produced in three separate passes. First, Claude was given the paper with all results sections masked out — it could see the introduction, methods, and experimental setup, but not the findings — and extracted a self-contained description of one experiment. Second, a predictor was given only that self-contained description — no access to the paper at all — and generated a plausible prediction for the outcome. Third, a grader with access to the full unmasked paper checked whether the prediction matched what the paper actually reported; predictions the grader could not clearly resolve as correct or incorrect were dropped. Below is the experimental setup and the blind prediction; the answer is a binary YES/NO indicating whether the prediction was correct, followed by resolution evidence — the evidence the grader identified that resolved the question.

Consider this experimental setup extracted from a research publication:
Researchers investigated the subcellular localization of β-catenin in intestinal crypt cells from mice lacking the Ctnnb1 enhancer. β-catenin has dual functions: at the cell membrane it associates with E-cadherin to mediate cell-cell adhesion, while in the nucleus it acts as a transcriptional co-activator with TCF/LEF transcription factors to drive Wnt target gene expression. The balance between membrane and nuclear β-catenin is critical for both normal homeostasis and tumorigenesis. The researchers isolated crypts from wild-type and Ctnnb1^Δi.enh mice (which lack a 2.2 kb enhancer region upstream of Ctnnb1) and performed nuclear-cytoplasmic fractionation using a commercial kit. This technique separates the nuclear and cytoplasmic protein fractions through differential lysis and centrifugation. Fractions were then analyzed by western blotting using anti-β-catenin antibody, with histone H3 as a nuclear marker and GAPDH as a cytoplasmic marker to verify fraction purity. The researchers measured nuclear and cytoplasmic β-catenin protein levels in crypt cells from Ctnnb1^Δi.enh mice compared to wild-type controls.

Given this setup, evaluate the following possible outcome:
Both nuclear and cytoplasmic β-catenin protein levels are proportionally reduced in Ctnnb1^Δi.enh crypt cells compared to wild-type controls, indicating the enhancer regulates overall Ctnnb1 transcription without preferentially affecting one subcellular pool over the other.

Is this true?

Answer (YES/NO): NO